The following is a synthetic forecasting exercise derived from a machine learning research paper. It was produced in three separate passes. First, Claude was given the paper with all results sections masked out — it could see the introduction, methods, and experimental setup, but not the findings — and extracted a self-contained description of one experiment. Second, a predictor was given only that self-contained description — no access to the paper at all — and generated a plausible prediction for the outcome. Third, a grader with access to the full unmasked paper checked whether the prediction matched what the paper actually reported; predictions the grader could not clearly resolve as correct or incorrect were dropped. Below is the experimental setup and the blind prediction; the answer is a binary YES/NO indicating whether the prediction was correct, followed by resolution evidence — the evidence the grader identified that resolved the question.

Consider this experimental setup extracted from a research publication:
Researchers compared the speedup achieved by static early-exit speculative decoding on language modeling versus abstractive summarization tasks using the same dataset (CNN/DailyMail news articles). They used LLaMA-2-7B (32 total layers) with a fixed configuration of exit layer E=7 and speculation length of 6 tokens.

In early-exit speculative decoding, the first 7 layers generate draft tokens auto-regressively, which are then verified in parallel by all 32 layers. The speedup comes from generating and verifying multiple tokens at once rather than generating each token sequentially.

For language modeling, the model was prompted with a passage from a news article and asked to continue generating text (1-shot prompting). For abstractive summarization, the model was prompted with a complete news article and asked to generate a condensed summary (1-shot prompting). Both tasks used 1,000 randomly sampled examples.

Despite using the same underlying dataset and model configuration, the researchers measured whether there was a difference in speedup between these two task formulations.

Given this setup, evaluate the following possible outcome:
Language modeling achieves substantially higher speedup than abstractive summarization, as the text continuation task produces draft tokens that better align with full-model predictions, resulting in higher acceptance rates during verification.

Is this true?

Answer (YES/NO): NO